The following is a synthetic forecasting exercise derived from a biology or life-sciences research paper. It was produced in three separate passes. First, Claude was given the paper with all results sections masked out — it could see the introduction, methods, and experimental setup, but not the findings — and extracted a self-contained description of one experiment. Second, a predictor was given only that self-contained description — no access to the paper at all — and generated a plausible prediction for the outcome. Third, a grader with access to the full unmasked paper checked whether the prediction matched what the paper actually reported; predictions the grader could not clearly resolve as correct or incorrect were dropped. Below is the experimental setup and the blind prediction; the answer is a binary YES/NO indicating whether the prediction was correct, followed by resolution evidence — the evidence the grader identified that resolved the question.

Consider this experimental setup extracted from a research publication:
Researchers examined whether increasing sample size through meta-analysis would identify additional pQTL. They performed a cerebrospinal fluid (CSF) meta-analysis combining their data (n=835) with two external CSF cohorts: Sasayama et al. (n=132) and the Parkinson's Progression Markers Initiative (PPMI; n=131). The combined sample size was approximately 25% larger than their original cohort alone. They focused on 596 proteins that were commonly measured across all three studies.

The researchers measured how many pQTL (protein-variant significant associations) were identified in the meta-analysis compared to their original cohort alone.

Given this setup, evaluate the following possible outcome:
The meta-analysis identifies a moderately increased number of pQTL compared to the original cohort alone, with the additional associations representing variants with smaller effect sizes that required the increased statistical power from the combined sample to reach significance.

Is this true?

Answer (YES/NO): NO